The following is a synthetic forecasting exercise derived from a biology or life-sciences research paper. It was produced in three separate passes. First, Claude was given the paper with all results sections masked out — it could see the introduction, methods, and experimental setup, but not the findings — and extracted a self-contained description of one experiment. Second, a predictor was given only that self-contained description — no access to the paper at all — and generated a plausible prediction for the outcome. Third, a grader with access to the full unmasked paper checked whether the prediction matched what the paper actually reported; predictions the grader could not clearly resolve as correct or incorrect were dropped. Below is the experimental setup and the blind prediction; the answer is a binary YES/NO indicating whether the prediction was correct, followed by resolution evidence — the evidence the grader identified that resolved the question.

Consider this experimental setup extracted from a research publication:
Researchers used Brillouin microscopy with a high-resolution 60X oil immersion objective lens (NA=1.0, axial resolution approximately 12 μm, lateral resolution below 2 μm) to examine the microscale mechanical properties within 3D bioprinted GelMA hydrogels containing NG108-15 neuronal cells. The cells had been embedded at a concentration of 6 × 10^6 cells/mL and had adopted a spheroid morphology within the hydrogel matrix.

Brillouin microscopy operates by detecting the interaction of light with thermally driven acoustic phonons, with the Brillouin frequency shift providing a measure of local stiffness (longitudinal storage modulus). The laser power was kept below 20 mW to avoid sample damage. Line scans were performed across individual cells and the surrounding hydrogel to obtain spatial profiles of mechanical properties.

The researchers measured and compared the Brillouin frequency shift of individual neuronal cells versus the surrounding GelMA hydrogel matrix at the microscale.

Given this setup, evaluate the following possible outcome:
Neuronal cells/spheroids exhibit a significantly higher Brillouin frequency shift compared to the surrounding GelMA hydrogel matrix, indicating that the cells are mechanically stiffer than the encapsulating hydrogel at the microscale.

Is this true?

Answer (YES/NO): YES